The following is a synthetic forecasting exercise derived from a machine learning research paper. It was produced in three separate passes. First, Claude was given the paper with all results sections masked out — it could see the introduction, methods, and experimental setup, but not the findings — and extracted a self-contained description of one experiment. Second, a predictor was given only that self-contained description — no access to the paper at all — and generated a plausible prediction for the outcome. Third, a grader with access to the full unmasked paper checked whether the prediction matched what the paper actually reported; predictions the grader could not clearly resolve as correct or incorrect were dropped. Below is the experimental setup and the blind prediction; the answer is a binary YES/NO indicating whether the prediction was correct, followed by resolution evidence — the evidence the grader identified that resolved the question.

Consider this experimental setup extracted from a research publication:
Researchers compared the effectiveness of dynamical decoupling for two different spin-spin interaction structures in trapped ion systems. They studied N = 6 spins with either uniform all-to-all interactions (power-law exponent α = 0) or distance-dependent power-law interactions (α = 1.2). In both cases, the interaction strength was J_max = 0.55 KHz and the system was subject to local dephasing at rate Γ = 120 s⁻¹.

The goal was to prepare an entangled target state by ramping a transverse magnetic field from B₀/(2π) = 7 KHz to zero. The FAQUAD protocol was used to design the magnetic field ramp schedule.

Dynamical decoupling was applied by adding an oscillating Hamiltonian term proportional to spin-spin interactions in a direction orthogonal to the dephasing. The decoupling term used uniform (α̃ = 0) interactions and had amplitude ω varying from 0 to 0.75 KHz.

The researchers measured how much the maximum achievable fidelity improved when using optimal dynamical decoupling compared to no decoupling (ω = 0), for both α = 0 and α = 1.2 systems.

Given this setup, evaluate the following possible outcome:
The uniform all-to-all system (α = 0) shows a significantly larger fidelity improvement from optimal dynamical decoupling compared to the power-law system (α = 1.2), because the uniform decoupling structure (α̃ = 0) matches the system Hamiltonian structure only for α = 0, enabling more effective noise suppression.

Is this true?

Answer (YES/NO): YES